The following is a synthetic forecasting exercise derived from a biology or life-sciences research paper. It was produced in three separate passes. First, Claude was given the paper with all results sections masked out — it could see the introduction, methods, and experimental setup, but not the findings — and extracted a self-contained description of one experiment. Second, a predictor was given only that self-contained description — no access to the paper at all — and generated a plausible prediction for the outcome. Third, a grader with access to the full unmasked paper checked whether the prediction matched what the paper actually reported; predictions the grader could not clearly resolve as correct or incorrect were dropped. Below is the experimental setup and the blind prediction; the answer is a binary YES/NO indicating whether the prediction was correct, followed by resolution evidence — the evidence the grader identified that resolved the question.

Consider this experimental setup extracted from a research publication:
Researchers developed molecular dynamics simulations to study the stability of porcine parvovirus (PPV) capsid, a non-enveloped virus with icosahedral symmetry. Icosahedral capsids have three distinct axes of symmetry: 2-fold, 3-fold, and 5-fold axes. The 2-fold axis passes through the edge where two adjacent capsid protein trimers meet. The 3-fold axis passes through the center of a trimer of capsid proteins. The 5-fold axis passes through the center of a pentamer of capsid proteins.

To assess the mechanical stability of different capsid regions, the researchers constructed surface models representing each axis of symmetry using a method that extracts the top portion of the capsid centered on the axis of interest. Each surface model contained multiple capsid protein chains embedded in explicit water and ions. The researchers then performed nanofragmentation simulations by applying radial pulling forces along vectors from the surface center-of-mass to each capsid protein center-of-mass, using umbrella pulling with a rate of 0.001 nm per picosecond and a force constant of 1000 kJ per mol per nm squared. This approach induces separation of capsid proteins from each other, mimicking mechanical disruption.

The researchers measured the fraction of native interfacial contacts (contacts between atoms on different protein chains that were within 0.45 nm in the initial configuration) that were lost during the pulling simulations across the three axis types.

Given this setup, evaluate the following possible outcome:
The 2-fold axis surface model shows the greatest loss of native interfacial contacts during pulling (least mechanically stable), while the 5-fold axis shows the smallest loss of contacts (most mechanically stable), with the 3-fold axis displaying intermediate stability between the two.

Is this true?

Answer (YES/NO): YES